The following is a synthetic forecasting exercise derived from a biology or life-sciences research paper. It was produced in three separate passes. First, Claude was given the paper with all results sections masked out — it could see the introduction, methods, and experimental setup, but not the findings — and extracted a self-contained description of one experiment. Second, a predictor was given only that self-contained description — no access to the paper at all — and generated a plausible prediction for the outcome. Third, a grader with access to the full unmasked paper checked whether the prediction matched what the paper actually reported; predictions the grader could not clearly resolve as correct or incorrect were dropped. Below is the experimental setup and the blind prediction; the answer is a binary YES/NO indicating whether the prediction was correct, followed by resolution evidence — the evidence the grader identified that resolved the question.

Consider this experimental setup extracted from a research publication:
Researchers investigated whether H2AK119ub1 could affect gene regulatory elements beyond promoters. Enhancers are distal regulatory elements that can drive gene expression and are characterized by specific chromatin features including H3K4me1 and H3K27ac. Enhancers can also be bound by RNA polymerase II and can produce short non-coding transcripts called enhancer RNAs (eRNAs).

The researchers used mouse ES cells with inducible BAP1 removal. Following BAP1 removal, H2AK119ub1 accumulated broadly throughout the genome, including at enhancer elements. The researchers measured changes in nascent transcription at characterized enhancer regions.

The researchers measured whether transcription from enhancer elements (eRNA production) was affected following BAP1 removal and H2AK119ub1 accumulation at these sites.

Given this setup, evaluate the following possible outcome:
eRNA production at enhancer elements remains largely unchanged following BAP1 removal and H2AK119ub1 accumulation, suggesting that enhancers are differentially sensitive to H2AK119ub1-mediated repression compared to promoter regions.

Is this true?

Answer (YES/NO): NO